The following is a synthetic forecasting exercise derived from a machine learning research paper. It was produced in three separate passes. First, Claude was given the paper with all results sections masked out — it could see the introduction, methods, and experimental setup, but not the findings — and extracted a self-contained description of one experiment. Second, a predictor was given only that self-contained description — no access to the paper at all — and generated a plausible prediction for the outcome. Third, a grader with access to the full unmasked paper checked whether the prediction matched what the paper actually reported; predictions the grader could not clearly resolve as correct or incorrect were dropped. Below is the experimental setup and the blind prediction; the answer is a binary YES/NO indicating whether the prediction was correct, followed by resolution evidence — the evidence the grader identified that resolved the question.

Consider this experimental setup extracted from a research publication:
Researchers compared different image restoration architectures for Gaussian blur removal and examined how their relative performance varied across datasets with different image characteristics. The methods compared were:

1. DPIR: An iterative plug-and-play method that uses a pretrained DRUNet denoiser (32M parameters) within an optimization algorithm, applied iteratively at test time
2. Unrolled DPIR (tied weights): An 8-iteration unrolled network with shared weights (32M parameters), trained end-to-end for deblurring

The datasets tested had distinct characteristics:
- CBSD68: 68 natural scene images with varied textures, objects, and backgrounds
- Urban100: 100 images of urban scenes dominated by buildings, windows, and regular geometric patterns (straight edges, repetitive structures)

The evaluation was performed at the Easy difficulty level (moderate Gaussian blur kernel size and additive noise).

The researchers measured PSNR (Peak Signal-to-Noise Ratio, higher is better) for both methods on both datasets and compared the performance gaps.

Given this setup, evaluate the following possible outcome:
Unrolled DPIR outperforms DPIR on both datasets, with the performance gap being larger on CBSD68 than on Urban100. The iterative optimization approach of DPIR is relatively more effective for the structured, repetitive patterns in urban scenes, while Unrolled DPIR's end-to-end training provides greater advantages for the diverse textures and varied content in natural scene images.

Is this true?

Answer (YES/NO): NO